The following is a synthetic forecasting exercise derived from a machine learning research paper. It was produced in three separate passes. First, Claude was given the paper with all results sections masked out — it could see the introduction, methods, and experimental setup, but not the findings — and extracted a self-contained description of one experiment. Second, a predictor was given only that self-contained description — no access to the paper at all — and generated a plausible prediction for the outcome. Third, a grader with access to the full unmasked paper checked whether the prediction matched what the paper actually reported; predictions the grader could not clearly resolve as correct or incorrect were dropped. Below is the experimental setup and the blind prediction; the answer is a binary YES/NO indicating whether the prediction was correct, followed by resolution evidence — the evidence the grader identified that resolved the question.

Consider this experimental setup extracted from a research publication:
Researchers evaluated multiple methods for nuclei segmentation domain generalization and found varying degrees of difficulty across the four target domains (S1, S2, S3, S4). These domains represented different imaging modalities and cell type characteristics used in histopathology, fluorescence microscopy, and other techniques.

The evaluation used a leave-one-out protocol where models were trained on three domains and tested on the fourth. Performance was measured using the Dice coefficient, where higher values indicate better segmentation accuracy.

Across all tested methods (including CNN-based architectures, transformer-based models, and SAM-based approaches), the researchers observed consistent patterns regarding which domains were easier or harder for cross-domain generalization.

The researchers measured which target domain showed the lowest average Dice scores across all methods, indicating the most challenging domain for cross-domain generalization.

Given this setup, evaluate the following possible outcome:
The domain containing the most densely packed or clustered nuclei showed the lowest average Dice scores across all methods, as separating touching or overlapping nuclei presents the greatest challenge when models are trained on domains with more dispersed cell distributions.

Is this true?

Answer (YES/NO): NO